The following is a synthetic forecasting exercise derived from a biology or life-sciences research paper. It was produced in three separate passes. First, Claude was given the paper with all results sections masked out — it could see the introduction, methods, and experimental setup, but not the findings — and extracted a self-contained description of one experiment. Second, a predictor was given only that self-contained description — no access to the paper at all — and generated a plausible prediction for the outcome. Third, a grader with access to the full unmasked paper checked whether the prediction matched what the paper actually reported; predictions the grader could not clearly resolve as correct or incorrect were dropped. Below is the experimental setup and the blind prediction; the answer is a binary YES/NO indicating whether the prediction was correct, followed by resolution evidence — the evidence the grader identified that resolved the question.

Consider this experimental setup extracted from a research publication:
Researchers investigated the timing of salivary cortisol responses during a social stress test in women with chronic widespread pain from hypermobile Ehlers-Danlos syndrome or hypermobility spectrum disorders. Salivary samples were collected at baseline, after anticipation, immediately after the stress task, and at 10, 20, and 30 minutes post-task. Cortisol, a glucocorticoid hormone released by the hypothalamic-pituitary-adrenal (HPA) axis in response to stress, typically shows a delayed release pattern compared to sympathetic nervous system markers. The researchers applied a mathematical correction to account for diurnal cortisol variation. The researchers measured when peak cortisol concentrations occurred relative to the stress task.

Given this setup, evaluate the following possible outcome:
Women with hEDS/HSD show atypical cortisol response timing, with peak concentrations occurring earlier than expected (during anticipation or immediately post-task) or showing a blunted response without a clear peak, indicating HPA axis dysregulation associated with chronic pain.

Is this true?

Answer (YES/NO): NO